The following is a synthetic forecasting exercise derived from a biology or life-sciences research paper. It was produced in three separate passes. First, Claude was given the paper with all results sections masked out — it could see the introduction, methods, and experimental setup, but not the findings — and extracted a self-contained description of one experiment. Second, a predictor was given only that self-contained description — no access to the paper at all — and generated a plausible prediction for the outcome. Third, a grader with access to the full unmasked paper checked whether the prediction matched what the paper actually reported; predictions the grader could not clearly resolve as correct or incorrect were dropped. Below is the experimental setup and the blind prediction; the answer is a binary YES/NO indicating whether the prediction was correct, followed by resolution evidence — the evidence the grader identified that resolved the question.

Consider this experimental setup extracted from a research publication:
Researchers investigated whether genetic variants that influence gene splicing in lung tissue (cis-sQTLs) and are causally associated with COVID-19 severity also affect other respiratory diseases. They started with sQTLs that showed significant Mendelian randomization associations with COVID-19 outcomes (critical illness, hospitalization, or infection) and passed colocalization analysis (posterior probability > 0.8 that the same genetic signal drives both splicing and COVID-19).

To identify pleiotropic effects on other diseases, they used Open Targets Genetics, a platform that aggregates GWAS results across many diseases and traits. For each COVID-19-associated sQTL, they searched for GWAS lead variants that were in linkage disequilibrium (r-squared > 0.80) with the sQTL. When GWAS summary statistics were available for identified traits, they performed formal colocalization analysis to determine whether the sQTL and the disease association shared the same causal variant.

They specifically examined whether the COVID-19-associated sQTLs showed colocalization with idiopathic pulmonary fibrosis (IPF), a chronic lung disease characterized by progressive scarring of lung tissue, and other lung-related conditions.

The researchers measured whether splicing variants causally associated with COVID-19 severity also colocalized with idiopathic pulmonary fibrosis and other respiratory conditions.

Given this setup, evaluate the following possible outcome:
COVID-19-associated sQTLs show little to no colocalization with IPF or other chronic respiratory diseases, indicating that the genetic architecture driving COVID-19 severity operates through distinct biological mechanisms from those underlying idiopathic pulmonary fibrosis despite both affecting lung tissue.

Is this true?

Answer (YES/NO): NO